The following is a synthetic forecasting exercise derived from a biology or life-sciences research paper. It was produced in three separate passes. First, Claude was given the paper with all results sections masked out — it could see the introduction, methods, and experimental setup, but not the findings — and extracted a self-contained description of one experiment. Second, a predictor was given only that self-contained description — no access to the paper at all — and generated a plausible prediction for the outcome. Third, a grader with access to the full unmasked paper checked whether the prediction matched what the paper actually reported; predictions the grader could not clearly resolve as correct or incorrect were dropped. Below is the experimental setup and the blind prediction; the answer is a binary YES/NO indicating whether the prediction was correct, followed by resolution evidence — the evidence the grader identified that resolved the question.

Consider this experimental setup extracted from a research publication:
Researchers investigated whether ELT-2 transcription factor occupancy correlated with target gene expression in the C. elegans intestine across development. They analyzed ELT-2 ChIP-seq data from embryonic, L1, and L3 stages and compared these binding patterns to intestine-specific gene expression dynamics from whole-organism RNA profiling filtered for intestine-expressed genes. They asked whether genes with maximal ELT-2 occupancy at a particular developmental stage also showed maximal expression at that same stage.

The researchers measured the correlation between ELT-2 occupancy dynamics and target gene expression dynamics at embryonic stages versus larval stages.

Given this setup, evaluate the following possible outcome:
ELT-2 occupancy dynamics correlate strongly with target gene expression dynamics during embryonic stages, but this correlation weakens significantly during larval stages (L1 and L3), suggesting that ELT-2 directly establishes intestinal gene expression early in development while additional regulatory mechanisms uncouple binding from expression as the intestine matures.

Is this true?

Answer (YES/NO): NO